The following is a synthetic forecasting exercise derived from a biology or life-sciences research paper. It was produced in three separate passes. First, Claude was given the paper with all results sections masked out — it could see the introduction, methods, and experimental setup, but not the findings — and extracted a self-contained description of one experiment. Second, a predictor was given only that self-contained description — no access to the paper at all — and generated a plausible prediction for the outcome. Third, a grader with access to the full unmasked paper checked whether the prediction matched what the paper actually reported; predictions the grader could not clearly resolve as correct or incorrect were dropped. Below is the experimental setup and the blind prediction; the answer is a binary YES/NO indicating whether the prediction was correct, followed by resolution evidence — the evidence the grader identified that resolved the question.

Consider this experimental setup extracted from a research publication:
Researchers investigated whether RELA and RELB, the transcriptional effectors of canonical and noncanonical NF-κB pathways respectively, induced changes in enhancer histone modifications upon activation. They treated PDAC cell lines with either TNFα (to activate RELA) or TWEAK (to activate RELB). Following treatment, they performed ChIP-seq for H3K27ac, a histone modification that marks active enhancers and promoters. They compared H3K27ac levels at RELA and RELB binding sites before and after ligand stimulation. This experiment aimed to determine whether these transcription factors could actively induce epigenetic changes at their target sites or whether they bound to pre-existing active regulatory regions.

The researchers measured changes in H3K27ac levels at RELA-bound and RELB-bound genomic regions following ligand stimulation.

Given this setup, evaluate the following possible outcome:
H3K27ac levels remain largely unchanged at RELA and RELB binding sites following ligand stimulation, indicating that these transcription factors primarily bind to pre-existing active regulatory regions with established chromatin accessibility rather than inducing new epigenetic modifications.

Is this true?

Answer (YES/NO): NO